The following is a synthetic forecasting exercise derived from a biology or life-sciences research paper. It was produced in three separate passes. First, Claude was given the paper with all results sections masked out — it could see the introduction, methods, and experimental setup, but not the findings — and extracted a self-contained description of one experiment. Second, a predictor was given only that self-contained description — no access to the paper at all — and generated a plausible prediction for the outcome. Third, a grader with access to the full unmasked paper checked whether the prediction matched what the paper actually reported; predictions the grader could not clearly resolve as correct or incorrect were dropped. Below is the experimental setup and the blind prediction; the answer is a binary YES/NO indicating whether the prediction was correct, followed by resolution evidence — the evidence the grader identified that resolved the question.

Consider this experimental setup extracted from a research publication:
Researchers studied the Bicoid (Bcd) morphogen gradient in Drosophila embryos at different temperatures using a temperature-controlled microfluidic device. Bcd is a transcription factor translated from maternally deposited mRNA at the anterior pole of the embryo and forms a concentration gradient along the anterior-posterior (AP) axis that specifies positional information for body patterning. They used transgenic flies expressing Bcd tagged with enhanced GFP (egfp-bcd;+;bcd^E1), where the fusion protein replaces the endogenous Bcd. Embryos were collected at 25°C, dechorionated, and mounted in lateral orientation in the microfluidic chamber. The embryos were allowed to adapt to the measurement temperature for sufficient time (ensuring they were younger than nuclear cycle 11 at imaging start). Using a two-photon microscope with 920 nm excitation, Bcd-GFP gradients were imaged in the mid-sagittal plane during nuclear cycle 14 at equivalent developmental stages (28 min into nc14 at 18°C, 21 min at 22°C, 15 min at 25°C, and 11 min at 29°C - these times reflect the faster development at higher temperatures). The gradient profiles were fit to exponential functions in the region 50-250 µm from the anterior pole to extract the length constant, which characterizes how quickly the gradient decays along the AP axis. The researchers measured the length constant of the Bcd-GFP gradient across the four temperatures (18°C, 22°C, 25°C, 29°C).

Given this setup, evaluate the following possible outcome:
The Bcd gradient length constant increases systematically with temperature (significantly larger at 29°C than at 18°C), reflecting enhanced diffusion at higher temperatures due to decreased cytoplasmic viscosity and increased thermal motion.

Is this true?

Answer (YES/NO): NO